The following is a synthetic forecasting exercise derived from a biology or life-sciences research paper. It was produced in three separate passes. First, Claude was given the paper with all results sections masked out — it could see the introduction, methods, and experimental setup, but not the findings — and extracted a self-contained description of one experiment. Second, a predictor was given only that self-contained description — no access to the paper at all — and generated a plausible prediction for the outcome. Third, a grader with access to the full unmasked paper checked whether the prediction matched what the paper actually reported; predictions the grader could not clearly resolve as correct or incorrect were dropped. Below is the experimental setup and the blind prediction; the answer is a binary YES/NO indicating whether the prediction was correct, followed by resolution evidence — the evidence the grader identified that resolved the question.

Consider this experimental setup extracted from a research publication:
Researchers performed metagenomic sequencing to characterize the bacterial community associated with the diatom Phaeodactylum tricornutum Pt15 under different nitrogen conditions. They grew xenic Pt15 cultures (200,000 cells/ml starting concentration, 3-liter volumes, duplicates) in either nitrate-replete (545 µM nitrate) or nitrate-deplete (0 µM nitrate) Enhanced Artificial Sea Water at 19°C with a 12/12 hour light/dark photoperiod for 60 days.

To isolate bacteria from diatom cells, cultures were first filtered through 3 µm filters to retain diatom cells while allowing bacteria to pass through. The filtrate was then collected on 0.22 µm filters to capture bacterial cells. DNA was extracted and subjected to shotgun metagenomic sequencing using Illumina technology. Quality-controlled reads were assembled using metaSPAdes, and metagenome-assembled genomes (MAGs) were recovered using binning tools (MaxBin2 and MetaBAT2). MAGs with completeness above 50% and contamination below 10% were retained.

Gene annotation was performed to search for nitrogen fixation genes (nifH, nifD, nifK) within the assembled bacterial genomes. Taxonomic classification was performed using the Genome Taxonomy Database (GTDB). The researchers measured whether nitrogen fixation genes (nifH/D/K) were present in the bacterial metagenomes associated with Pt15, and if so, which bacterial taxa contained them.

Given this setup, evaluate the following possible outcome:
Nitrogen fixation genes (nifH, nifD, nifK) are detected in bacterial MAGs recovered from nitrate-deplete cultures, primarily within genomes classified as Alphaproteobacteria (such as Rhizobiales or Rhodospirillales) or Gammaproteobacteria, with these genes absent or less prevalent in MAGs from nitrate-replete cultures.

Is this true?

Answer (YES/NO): YES